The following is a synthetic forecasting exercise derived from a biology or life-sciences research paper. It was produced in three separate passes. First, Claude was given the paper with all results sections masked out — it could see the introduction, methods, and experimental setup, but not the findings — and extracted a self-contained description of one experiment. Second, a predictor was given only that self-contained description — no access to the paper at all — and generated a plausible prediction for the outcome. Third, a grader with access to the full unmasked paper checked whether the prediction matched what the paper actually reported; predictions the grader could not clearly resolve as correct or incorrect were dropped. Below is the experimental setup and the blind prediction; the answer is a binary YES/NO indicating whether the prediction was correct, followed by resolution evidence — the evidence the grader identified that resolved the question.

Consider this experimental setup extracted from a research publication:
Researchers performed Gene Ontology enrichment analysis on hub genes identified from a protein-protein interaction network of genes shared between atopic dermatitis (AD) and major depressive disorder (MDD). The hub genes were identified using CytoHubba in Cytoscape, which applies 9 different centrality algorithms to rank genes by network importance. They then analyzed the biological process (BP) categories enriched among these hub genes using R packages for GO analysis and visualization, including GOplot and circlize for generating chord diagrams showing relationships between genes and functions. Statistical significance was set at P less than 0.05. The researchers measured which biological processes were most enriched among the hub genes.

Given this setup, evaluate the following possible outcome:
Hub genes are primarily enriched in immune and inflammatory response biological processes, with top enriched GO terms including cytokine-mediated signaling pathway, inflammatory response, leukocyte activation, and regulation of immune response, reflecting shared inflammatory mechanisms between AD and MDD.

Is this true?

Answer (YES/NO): NO